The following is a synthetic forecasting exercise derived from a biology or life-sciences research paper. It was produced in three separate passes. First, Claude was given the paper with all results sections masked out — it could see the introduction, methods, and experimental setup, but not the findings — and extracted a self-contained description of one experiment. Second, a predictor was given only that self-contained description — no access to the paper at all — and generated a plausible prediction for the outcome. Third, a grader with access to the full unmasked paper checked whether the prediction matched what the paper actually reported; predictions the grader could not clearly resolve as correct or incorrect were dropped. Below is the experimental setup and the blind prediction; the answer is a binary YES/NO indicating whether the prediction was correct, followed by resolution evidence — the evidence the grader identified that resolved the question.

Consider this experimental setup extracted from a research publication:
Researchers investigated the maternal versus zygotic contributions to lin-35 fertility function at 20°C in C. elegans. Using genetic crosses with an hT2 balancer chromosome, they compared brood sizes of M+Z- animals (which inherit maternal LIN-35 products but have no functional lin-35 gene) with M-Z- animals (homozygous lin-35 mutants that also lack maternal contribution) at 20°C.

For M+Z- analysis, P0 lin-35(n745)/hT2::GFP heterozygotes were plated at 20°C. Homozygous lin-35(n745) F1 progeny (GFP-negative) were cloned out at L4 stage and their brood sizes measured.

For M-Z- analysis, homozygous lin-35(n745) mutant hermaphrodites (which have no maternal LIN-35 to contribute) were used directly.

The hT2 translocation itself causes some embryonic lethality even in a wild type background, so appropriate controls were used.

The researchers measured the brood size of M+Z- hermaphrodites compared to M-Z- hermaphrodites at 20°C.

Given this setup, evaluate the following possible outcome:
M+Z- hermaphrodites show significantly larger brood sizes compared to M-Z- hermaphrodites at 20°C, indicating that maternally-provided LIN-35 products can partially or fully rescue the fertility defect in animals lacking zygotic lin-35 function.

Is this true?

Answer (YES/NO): YES